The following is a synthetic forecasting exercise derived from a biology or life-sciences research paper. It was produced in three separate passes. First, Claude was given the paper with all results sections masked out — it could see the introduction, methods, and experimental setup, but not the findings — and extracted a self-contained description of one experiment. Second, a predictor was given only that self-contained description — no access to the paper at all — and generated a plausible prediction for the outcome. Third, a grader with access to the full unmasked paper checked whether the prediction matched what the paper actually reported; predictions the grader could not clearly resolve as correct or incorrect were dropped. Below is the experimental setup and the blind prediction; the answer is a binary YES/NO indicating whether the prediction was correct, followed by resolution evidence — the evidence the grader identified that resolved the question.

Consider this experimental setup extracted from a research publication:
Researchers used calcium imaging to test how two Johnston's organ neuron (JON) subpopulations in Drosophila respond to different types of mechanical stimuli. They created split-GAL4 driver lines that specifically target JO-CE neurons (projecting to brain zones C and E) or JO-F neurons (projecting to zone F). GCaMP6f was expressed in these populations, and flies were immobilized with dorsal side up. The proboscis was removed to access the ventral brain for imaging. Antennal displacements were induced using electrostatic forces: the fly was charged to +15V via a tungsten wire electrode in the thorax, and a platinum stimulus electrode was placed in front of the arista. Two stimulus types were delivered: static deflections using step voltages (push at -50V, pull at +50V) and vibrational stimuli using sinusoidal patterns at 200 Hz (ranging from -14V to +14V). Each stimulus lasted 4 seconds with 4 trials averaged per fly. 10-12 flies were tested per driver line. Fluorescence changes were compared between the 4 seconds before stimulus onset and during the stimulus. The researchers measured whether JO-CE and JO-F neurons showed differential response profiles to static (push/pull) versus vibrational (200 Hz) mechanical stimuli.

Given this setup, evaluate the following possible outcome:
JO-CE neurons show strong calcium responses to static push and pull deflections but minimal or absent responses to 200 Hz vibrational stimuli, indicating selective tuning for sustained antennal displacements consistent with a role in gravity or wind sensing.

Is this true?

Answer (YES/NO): YES